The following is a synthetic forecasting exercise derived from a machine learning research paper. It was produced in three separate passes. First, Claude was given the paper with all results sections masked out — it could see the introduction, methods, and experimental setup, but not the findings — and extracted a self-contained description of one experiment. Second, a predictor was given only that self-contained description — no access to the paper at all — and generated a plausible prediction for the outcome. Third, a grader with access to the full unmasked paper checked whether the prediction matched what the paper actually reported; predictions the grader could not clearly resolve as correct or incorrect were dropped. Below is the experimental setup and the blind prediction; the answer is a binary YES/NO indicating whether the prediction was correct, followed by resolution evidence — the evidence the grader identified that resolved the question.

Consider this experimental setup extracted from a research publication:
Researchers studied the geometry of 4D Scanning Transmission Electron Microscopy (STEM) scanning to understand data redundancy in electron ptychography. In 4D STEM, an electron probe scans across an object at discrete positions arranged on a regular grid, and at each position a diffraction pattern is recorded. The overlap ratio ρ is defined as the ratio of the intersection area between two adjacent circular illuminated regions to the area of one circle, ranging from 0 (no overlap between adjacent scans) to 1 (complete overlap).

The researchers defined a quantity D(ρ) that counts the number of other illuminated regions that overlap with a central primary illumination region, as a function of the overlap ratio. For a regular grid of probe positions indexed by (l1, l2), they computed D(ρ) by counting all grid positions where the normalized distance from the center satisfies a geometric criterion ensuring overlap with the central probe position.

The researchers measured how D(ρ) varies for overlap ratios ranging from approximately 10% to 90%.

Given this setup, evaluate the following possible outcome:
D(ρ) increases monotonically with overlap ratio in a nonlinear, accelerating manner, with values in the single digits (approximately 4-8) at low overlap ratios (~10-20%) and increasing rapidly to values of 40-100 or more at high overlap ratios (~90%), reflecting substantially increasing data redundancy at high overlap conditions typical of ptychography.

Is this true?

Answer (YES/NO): NO